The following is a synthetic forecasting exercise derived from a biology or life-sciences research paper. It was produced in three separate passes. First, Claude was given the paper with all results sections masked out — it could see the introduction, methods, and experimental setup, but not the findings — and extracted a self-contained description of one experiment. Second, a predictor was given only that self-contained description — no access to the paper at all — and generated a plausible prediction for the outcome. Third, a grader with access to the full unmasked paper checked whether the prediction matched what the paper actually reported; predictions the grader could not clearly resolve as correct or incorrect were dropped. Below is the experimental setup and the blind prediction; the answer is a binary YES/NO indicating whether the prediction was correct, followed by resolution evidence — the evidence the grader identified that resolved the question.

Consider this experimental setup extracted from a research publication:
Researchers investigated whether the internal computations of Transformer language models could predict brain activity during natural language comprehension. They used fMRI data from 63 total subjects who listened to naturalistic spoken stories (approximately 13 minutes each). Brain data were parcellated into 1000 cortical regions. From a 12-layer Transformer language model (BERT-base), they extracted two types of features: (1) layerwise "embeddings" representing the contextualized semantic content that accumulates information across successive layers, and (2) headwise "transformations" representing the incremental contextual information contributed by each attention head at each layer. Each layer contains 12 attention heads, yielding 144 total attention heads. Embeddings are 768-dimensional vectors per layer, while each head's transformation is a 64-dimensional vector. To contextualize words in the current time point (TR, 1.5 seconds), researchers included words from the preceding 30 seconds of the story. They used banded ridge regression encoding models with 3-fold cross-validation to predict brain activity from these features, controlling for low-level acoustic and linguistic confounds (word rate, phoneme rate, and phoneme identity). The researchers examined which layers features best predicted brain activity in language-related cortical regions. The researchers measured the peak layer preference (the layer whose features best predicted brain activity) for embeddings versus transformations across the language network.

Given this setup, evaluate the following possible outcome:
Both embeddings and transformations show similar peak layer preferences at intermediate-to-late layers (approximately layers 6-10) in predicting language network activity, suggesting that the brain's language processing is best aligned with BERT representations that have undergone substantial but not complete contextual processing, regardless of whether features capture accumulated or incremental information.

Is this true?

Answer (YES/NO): NO